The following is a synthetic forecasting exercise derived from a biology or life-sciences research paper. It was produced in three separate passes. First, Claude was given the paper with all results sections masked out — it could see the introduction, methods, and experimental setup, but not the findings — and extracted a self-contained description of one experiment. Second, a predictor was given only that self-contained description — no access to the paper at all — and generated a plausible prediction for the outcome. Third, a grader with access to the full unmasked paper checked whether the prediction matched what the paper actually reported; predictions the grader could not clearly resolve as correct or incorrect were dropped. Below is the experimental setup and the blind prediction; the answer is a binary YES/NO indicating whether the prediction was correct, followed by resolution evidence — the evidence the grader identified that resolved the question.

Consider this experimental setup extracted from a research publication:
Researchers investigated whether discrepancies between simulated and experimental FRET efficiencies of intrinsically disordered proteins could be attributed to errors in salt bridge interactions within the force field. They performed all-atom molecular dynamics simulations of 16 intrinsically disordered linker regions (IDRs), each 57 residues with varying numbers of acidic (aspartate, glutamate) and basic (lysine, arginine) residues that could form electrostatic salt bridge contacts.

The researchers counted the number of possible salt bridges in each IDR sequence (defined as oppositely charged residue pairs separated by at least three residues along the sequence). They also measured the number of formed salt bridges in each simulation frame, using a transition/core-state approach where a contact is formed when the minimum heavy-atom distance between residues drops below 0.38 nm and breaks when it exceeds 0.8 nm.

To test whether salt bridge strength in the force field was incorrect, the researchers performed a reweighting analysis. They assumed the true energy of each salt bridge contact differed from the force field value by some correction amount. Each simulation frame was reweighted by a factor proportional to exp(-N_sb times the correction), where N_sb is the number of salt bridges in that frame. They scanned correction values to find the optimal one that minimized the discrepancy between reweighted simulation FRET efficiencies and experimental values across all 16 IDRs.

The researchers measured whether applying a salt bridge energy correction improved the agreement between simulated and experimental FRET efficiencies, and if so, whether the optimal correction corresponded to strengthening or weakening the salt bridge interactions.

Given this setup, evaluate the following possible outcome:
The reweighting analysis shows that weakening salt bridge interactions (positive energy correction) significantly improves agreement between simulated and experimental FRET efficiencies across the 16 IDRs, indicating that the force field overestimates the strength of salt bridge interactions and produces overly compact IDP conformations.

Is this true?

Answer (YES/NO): NO